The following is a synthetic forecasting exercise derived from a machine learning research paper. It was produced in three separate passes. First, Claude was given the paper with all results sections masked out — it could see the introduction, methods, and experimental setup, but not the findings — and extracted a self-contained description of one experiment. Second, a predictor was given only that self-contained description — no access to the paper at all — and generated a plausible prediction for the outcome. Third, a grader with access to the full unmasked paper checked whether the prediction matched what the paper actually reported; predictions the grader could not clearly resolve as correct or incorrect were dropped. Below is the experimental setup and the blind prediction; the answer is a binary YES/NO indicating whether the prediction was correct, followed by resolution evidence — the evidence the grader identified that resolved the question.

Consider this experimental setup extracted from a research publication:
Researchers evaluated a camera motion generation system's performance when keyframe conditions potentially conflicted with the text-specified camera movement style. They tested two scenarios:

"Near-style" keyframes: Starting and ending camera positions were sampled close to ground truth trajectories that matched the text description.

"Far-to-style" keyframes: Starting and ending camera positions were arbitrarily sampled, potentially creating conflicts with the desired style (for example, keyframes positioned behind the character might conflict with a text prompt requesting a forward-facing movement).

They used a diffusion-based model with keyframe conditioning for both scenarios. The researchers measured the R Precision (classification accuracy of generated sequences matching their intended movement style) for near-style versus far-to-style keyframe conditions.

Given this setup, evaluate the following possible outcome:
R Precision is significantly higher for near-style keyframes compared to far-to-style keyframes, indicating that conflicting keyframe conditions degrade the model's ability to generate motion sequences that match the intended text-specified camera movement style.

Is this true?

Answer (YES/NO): YES